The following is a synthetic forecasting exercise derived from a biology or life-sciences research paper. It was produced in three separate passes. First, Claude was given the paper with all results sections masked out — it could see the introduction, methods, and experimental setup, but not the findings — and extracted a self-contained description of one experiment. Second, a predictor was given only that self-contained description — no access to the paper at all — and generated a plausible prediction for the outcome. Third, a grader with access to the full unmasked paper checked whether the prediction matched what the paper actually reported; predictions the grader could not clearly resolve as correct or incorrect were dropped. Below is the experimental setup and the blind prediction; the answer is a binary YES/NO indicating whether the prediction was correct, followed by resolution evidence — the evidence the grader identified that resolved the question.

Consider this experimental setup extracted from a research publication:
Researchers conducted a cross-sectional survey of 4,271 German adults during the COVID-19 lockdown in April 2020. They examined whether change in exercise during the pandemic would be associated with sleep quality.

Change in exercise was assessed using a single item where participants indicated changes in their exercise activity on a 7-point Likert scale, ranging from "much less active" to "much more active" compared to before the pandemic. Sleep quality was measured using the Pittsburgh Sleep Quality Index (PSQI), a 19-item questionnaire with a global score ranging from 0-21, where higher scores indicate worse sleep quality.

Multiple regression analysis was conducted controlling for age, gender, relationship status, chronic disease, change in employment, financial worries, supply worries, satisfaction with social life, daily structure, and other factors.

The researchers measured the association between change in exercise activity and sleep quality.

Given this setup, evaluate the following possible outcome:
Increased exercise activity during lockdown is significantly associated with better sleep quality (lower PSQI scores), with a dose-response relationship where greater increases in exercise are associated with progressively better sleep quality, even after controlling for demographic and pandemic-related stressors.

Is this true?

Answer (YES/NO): NO